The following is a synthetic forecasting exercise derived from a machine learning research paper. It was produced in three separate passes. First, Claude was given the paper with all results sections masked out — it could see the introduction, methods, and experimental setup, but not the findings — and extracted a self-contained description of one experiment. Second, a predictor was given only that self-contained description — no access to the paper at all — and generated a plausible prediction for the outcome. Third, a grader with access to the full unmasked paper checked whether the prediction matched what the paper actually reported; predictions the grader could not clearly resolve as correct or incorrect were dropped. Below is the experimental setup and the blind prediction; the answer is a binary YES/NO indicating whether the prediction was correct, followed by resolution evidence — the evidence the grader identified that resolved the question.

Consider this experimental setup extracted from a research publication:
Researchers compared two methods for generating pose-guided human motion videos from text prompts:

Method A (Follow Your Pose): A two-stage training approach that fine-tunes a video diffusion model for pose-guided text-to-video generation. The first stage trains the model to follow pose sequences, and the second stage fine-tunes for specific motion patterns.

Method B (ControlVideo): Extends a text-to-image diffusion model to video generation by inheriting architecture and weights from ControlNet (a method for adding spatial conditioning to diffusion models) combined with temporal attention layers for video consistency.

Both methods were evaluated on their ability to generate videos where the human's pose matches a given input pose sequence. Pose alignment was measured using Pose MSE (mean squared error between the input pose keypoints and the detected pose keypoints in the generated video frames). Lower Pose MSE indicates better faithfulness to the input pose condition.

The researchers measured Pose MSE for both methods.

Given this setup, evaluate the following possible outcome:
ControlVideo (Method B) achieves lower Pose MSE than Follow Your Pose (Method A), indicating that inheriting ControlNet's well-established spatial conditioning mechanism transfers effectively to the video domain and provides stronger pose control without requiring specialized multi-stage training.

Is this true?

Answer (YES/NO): NO